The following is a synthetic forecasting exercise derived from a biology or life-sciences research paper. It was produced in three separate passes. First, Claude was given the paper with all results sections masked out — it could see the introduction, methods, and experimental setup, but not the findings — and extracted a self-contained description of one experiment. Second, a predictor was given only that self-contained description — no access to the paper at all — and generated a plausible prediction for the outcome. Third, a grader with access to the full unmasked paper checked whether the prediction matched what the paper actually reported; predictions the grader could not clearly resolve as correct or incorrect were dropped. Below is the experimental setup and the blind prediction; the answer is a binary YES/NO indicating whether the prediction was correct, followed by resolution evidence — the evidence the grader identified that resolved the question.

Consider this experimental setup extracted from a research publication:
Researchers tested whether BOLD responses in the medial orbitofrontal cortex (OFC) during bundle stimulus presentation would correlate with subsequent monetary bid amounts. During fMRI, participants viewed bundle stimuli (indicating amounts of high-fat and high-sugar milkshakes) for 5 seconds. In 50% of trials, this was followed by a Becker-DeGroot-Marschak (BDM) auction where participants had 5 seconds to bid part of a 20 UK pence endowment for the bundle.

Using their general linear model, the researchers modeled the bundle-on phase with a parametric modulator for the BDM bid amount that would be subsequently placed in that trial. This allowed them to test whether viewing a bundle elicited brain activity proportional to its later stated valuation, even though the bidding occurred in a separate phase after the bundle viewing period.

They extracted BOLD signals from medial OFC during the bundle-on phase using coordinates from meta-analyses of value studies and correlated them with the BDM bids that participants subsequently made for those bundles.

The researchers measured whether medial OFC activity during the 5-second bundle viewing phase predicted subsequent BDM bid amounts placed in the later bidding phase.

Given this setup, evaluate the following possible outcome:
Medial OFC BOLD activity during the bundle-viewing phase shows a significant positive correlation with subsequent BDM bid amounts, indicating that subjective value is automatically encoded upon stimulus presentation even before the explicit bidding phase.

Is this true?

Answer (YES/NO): NO